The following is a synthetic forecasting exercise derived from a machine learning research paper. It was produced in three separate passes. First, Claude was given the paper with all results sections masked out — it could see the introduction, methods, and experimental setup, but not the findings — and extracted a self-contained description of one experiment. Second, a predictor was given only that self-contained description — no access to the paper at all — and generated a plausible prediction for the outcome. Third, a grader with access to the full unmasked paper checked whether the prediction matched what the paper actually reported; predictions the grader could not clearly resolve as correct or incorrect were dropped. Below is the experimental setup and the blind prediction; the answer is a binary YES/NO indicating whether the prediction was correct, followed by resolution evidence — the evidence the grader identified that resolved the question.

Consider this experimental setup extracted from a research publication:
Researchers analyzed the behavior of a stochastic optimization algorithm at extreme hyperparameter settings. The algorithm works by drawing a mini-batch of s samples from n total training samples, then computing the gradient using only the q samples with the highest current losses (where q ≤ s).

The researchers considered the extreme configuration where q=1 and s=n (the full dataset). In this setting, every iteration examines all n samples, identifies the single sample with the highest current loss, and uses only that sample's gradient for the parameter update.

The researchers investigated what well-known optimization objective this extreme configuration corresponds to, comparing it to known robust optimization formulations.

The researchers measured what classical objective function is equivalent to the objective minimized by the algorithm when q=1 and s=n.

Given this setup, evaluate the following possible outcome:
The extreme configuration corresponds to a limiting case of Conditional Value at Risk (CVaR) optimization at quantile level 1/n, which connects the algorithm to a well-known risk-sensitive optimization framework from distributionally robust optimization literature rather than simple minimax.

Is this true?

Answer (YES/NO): NO